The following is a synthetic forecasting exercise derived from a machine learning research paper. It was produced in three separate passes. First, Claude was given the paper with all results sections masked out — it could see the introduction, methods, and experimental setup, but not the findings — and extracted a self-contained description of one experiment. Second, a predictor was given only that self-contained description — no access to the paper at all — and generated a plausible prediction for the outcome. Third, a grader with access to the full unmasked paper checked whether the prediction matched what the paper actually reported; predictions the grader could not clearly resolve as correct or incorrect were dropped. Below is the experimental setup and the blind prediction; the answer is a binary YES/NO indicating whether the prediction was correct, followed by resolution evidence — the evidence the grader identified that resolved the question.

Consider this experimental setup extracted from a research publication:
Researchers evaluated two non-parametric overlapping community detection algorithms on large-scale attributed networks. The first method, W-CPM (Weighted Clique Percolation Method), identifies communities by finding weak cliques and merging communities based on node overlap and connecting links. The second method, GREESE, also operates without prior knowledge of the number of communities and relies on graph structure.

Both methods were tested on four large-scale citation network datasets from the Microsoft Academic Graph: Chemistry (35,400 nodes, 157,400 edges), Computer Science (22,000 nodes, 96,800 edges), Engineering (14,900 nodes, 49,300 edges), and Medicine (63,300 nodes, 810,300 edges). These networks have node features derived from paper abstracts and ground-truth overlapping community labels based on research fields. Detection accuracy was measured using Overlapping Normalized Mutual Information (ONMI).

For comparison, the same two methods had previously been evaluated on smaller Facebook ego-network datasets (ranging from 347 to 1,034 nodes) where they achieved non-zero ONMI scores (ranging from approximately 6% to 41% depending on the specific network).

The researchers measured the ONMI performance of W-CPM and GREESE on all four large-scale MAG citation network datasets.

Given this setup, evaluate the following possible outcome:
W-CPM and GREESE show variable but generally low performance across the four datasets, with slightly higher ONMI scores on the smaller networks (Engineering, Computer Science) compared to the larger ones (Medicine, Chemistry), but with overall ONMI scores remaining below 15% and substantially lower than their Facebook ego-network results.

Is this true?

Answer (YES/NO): NO